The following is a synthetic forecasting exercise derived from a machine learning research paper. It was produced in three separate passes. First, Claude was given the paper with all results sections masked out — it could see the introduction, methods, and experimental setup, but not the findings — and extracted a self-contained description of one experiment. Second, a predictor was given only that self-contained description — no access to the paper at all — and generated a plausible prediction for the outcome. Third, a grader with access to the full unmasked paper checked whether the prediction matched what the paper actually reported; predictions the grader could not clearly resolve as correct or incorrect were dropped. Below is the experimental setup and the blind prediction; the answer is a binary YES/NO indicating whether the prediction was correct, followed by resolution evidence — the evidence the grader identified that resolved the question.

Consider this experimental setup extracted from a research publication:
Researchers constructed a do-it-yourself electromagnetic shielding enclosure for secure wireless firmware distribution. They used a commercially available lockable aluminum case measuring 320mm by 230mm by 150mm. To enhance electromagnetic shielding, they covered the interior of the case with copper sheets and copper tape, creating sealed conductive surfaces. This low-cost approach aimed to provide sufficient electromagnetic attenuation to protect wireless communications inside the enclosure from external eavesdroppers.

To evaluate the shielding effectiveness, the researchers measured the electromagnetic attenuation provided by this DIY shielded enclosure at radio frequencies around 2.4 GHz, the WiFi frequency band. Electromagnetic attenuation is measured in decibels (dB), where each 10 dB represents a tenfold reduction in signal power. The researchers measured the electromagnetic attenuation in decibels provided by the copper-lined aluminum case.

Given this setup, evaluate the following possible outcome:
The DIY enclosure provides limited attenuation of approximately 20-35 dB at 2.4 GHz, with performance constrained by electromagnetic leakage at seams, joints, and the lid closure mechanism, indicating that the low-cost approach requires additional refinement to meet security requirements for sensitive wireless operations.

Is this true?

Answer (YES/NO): NO